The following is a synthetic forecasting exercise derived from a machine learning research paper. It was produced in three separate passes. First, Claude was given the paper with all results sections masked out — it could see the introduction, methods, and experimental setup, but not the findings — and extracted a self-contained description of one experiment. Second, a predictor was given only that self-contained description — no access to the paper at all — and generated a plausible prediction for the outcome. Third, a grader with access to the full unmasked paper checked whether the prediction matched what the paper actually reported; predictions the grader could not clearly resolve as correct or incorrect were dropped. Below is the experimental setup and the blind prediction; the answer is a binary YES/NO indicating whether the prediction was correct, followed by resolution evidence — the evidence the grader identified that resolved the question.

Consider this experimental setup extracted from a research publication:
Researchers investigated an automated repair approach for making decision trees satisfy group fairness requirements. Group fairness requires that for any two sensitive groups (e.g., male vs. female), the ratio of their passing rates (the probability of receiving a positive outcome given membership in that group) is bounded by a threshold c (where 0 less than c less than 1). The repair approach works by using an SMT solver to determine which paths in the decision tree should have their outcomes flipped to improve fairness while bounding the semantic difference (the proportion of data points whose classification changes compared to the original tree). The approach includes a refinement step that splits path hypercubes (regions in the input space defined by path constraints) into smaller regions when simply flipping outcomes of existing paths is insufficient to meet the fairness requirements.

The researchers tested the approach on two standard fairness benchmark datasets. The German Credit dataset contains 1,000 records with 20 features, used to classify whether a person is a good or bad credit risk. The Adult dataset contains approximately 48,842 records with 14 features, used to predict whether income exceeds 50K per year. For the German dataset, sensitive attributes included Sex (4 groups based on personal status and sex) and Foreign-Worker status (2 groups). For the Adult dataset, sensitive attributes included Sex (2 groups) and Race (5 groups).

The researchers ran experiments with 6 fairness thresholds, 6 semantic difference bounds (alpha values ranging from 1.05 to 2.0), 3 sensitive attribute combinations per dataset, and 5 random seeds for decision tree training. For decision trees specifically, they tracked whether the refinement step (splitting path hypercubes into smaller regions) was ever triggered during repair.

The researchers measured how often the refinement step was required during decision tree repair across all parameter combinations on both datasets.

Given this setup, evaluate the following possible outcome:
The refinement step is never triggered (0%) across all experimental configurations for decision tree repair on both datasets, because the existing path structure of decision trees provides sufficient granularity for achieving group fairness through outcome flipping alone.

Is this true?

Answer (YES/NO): YES